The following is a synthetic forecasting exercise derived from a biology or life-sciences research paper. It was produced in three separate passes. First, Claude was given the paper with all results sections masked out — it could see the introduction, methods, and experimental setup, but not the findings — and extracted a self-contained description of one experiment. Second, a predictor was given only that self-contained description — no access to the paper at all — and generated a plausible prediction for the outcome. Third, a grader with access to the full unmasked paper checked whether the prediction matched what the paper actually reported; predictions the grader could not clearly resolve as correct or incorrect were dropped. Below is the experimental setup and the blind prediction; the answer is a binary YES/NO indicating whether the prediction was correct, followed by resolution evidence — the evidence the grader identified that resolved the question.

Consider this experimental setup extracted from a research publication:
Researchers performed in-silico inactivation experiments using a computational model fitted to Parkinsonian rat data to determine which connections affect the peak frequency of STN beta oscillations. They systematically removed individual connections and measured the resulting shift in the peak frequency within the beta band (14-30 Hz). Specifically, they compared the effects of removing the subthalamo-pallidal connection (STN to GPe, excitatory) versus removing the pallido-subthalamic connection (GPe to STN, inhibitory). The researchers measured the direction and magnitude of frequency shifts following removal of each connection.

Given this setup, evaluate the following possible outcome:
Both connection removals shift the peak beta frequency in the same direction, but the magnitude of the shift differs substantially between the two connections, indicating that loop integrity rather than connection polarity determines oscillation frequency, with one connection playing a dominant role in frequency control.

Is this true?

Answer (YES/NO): NO